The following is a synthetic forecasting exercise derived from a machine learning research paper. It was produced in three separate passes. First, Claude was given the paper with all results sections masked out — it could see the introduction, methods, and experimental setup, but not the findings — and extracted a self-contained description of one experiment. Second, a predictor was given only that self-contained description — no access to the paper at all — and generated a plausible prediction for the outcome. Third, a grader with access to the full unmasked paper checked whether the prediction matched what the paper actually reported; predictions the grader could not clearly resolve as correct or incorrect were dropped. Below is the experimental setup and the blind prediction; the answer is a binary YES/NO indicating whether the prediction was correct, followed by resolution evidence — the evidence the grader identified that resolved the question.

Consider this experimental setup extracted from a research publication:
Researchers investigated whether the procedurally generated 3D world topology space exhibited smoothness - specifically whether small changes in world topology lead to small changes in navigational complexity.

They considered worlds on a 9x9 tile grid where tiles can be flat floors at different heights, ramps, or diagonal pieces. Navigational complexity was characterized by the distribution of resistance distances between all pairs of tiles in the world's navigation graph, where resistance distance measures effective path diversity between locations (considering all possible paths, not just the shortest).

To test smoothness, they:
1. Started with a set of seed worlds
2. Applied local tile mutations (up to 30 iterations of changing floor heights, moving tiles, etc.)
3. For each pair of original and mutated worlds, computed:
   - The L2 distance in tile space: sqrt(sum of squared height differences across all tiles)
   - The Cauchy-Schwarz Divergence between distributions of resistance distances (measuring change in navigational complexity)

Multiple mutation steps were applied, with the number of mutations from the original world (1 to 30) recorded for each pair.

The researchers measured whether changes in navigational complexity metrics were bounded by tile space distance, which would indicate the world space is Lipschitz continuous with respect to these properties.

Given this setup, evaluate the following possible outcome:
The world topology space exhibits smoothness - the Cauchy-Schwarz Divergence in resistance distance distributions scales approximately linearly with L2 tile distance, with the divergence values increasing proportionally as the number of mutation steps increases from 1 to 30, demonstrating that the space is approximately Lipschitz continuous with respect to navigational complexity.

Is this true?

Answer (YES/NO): NO